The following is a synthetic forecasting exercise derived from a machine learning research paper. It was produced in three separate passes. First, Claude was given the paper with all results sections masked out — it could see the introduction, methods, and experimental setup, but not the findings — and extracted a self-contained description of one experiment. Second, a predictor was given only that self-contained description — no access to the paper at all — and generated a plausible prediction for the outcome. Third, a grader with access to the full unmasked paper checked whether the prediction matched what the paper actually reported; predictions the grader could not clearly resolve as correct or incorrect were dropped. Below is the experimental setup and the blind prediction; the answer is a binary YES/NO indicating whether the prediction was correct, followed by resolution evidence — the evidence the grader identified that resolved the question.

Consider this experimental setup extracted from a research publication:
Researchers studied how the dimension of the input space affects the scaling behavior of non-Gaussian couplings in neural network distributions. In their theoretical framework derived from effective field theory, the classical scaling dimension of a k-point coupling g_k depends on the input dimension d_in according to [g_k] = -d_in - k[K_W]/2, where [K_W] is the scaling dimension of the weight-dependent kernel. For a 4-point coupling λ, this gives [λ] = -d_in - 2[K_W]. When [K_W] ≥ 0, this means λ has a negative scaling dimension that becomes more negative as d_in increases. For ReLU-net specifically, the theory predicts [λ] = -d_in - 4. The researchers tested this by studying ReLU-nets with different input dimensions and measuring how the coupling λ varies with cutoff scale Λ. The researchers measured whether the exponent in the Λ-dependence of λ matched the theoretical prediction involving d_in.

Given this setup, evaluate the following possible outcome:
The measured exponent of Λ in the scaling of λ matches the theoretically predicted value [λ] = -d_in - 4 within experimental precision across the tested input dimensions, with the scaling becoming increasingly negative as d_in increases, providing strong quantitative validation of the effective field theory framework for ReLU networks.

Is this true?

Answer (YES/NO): YES